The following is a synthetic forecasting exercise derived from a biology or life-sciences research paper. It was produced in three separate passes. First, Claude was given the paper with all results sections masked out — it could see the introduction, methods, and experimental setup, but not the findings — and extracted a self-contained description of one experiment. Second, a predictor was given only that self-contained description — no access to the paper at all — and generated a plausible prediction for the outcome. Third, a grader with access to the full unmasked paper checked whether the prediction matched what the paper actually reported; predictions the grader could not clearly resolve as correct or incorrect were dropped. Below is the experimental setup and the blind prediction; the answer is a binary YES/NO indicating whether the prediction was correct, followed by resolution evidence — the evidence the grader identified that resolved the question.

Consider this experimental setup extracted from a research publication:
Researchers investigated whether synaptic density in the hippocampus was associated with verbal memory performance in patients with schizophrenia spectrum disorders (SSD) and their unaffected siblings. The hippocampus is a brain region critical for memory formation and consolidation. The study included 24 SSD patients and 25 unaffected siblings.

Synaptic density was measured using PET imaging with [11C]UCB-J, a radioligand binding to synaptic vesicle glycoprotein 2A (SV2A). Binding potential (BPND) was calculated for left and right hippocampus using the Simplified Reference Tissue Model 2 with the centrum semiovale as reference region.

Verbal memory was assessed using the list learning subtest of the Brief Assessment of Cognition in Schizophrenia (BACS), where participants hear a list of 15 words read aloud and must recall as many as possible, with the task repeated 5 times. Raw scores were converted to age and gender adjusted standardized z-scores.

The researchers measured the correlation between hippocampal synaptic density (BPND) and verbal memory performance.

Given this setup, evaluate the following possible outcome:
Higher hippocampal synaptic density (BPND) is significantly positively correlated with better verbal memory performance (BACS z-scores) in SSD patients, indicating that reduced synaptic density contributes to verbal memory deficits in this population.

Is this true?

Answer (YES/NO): NO